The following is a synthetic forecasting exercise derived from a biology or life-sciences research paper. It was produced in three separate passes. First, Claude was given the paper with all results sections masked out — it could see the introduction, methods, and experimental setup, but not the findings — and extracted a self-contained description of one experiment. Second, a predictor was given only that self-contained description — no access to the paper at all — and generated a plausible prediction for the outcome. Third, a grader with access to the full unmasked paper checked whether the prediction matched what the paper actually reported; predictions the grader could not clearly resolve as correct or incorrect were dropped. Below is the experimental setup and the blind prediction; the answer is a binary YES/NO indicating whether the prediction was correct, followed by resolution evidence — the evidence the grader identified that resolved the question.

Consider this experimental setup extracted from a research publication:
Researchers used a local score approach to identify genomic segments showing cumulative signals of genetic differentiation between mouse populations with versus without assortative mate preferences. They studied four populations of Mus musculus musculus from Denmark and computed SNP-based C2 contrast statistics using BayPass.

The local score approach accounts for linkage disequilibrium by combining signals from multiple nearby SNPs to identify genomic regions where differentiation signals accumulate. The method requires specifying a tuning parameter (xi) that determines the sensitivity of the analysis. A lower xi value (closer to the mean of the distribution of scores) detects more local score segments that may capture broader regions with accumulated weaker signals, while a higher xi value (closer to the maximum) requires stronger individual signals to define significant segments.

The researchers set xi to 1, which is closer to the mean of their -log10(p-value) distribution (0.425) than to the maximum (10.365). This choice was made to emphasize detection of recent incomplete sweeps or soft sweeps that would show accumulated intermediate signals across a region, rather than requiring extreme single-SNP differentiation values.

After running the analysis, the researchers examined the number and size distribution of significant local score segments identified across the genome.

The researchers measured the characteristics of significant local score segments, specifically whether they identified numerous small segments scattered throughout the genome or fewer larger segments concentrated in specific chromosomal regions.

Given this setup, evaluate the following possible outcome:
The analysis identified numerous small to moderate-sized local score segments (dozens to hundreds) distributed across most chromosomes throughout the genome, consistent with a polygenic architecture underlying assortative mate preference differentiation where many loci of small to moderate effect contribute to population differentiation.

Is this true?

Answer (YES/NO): YES